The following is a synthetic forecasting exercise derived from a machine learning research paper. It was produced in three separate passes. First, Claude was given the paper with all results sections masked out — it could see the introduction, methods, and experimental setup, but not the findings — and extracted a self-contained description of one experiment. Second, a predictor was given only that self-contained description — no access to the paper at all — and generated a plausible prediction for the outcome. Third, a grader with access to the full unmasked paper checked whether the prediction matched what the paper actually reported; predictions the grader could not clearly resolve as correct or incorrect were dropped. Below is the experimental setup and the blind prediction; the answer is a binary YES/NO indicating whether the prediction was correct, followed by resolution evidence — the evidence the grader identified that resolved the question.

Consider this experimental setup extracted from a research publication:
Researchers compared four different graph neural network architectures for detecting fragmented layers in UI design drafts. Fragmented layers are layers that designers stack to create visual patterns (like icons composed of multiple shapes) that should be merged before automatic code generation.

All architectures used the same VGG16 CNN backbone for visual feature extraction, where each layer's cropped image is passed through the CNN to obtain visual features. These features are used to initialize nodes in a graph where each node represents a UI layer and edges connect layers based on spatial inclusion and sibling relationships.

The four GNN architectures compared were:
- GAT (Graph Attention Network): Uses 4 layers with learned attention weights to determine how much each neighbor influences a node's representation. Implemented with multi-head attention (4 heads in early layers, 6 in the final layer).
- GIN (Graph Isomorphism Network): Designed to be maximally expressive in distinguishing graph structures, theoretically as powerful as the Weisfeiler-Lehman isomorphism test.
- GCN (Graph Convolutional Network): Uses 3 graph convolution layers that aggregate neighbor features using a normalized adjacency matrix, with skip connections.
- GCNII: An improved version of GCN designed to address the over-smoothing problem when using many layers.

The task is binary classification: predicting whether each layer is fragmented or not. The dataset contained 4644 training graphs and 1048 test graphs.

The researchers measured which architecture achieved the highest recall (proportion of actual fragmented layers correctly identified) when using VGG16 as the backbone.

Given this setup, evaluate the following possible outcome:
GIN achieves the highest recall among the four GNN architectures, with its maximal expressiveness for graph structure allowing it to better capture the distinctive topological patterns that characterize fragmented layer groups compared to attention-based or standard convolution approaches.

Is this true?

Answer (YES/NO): NO